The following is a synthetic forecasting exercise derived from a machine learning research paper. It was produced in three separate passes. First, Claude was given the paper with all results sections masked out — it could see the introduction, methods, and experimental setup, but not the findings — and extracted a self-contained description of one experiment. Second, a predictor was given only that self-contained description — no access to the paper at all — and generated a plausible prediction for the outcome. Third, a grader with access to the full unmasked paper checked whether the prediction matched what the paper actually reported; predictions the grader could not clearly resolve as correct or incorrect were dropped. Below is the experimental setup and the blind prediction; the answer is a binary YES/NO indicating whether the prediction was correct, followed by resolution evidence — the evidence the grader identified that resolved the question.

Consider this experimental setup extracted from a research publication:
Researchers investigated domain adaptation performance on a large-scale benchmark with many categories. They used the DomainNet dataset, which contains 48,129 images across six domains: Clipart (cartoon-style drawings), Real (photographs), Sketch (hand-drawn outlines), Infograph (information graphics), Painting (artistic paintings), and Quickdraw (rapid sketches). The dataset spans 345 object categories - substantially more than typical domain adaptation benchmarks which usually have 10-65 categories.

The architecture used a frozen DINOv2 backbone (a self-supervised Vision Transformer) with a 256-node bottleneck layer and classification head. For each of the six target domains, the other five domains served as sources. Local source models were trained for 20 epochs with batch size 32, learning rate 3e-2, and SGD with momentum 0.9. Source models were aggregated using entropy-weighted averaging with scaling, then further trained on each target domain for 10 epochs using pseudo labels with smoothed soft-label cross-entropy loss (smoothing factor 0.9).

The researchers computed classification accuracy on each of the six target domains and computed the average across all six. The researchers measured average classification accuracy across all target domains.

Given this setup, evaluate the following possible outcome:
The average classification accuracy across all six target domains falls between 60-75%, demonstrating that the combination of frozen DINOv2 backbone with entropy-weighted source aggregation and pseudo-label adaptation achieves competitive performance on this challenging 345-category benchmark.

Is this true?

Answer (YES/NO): NO